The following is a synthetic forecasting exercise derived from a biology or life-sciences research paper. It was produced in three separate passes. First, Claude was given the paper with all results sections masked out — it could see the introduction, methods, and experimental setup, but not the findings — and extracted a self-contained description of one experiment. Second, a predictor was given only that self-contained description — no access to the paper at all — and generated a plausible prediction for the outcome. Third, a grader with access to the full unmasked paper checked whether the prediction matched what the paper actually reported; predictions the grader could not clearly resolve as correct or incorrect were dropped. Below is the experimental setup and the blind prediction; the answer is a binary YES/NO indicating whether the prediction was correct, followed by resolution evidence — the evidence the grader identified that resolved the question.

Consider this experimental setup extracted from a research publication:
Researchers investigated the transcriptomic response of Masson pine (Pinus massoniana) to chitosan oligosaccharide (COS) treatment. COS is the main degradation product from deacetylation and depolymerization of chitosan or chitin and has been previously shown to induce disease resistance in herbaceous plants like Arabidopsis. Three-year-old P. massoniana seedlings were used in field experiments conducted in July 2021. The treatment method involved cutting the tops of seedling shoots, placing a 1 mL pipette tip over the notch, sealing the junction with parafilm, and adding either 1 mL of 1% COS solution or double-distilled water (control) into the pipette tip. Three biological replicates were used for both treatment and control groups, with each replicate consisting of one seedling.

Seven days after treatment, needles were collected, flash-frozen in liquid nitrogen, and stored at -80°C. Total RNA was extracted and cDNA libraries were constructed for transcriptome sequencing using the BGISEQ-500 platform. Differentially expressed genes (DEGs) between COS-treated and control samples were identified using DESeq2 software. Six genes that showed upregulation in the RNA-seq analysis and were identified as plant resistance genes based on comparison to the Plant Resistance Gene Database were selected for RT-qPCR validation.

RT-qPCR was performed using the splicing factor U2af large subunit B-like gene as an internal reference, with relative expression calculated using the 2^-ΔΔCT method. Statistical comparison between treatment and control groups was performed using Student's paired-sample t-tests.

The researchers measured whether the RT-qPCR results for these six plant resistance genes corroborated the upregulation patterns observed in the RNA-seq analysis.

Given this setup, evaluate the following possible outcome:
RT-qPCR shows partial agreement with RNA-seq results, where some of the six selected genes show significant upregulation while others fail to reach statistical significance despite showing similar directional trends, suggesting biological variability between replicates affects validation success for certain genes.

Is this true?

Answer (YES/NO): YES